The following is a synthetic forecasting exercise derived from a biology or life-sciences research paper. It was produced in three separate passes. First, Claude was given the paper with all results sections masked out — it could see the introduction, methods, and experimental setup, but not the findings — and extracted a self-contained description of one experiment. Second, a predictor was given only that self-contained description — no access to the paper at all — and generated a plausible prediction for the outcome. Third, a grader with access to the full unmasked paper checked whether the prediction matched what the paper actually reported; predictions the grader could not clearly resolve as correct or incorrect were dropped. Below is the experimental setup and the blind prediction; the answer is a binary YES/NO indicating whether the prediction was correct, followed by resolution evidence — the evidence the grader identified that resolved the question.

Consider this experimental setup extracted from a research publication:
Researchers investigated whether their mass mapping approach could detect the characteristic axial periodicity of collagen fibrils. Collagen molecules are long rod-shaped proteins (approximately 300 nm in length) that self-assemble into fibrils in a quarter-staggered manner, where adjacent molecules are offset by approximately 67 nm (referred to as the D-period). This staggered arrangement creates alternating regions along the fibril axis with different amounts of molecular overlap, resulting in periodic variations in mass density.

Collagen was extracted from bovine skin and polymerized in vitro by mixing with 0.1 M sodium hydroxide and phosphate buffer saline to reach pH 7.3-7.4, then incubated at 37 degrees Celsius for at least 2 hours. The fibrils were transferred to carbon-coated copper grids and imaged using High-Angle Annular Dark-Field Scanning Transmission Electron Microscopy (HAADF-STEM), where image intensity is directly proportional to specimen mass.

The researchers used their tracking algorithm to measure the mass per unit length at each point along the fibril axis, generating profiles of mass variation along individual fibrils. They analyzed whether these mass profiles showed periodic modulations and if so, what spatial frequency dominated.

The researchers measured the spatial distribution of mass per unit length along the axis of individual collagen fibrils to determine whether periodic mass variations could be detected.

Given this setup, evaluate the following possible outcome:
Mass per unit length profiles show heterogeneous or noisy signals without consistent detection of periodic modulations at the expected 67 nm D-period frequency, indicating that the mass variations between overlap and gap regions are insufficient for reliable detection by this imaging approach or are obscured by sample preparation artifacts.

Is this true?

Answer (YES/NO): NO